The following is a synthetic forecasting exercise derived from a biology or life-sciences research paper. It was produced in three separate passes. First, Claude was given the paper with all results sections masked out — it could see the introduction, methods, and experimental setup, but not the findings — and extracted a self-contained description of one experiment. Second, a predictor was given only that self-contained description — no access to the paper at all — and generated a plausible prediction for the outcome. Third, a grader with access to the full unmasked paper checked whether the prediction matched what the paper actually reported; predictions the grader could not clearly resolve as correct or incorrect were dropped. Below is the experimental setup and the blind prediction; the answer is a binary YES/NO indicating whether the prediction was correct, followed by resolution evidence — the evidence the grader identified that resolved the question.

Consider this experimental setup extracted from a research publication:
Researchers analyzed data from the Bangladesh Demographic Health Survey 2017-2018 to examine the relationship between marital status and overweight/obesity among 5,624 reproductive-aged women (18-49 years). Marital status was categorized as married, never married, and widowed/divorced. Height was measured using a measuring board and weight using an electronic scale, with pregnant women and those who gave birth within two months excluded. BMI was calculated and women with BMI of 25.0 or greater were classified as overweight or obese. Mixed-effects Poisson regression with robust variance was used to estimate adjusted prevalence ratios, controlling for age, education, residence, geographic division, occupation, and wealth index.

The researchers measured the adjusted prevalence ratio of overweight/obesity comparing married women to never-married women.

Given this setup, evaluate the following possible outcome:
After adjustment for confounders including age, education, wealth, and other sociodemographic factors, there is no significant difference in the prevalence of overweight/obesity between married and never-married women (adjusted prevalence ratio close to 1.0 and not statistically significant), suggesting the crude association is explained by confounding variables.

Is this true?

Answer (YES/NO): NO